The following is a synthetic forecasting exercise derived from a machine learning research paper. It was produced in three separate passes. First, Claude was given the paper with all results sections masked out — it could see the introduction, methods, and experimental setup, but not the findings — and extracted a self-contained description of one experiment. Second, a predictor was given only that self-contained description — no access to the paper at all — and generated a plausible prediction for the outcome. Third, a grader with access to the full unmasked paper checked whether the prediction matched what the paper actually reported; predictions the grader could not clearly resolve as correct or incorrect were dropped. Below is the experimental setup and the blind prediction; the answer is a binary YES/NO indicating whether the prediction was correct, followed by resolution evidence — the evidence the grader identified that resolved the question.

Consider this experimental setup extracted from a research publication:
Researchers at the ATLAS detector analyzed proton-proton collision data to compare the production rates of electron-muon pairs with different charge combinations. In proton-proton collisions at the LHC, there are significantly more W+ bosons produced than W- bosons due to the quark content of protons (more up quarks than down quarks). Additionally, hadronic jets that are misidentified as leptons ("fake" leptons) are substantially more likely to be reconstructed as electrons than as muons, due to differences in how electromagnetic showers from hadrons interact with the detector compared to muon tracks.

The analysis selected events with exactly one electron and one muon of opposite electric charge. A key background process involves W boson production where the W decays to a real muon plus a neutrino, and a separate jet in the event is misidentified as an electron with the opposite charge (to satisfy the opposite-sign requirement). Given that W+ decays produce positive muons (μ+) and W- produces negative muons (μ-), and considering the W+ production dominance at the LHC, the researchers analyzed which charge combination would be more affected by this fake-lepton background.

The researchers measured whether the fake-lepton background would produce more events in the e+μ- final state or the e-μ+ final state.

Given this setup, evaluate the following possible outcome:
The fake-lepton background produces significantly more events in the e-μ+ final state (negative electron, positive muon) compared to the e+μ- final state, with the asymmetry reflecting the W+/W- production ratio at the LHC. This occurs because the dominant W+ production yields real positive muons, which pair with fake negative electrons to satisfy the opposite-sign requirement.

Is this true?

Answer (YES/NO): YES